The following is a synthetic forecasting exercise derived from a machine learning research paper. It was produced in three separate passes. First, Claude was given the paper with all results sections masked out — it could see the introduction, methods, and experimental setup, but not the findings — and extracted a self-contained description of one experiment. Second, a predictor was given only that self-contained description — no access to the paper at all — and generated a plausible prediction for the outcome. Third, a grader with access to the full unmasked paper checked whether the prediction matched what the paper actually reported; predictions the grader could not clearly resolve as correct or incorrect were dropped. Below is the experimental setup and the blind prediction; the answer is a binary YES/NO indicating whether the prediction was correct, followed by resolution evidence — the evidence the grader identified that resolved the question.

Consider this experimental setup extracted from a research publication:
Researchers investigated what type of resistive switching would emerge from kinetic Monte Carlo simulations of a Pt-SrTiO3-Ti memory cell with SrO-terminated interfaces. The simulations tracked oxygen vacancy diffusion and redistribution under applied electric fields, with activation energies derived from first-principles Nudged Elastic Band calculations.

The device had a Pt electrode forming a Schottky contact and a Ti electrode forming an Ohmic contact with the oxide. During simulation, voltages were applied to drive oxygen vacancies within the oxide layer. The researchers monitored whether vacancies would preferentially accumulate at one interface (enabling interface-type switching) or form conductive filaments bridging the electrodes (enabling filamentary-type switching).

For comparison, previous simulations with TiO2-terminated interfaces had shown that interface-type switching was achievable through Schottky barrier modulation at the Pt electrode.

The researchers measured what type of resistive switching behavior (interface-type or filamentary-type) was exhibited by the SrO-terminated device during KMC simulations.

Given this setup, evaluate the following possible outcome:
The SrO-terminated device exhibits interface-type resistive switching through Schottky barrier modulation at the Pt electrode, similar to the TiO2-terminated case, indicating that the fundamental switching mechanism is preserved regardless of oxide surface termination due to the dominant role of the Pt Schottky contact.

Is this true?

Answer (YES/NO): NO